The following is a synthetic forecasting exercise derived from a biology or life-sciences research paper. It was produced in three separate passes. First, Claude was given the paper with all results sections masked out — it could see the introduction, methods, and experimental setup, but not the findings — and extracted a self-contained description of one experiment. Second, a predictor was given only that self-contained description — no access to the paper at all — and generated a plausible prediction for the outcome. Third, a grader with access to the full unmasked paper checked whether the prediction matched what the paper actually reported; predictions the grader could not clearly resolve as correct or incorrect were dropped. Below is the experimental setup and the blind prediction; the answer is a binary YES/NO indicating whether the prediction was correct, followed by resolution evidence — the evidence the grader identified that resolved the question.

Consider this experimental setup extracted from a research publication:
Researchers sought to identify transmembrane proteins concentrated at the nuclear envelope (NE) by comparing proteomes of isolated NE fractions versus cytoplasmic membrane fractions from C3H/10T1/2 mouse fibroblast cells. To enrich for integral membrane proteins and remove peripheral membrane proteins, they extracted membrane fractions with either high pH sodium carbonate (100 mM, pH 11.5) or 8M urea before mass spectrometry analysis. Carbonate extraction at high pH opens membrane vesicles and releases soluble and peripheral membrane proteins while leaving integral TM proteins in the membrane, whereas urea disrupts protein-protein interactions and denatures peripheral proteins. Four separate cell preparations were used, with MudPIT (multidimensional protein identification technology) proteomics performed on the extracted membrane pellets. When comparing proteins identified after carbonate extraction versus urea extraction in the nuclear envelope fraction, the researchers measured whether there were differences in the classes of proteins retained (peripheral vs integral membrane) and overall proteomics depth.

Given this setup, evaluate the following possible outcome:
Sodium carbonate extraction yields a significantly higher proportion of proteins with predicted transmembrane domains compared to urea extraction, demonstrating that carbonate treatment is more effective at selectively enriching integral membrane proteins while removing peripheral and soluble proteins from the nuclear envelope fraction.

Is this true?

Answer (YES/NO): NO